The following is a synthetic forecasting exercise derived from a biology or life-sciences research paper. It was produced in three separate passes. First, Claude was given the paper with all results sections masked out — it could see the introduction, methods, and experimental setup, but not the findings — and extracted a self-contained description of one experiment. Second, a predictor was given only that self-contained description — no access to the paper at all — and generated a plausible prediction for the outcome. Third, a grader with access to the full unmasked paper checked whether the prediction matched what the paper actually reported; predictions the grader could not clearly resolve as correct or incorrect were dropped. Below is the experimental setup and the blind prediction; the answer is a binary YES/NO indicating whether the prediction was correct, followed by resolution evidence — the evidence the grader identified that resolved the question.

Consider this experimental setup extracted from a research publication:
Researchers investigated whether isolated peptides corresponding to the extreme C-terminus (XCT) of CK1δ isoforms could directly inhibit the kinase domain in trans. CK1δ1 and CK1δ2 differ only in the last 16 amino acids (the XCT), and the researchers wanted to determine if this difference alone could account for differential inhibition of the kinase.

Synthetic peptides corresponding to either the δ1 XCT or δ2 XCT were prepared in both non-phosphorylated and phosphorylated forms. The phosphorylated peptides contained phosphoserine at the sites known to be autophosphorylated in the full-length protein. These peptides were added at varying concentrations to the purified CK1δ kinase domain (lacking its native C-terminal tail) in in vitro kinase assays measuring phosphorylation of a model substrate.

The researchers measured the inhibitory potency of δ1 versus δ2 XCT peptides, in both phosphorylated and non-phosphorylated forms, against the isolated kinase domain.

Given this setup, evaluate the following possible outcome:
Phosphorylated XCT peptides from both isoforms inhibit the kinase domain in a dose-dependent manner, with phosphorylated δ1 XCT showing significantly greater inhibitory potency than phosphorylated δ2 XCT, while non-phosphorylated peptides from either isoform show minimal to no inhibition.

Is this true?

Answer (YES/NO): NO